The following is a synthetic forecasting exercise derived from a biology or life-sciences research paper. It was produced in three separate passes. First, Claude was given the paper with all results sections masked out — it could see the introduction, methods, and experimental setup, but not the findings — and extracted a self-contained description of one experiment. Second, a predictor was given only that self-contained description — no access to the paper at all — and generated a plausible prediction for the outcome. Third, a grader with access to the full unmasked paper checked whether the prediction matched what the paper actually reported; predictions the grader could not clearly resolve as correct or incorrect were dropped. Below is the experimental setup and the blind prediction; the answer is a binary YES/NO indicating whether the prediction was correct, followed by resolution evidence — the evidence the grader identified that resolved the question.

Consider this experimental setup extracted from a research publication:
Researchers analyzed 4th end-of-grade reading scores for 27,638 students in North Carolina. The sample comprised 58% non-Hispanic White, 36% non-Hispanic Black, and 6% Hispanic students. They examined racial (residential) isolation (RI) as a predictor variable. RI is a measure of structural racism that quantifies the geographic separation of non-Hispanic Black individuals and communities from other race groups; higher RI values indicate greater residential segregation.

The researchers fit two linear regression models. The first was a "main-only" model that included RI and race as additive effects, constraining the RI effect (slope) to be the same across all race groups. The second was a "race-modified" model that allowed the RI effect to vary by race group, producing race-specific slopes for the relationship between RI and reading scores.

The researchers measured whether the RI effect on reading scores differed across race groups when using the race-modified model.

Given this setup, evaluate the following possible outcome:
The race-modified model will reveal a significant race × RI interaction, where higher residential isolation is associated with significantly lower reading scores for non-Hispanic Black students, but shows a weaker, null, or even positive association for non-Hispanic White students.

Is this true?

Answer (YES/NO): YES